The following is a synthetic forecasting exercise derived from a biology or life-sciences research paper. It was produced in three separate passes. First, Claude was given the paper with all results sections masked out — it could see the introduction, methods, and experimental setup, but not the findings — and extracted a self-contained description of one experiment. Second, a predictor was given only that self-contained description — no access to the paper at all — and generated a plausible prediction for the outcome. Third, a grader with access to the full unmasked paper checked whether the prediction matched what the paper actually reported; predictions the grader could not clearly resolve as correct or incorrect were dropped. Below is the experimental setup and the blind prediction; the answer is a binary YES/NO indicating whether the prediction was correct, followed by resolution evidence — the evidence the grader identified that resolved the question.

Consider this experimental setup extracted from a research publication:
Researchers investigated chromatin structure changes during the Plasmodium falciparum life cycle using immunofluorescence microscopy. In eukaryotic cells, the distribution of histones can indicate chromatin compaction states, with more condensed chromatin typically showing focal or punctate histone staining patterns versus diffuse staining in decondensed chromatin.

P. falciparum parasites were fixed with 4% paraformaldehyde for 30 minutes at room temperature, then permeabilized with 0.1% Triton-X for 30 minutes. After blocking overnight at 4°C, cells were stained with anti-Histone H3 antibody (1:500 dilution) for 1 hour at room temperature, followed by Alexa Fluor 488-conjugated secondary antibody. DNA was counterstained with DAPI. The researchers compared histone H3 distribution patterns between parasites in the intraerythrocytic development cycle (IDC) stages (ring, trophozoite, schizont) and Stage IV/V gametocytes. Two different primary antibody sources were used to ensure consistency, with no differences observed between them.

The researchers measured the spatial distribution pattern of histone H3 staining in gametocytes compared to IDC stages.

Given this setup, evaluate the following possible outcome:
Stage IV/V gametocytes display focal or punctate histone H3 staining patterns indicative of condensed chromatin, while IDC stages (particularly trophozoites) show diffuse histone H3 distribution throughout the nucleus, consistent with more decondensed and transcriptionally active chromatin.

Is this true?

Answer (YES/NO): NO